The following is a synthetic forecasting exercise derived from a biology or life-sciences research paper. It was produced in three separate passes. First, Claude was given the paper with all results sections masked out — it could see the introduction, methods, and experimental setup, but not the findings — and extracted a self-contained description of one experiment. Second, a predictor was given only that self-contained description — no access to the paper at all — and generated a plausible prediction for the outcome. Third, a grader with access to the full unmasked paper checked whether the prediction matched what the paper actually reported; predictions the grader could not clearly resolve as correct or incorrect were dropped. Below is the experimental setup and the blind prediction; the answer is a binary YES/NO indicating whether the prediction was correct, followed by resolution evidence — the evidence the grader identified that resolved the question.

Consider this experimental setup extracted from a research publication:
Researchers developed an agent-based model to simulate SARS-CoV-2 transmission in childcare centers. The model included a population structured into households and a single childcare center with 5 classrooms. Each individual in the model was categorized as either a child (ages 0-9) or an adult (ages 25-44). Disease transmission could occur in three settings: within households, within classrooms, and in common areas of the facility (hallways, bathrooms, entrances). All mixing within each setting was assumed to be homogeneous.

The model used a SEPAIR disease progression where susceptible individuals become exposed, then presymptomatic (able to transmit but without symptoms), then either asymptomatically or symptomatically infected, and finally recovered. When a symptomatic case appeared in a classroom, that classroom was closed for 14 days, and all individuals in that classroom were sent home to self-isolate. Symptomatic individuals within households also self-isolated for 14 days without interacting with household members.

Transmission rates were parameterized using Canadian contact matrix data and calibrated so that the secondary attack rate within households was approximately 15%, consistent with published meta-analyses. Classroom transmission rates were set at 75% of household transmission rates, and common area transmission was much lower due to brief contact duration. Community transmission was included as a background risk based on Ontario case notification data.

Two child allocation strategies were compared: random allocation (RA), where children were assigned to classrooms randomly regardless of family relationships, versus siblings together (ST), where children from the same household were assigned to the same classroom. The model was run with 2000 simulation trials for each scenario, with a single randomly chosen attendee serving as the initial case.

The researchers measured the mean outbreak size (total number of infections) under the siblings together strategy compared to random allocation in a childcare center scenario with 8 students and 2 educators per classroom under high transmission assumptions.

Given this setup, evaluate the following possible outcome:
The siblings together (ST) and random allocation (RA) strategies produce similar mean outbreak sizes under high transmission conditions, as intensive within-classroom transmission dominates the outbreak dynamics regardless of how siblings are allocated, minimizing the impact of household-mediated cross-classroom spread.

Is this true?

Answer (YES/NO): NO